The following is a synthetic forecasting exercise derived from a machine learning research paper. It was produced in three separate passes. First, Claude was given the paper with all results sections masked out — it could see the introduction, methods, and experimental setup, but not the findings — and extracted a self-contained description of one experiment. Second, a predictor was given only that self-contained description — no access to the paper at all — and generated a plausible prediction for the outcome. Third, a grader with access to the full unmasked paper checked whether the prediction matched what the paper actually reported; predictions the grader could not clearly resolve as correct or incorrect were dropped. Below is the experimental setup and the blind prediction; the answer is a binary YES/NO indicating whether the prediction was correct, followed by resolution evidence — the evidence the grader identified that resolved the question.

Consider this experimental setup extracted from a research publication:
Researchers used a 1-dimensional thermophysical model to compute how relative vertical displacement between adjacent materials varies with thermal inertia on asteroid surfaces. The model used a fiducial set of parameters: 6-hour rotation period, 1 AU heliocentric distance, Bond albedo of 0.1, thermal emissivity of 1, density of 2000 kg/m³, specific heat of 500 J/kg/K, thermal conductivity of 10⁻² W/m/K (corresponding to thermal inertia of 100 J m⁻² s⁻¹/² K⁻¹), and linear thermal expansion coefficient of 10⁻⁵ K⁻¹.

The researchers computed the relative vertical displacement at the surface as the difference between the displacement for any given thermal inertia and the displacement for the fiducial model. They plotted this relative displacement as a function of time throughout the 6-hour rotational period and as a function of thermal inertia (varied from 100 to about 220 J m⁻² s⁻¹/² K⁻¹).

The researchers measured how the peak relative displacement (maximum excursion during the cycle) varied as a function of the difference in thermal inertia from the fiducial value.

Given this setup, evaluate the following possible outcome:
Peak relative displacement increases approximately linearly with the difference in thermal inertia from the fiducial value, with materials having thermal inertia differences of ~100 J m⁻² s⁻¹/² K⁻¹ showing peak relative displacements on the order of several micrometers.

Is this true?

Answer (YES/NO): NO